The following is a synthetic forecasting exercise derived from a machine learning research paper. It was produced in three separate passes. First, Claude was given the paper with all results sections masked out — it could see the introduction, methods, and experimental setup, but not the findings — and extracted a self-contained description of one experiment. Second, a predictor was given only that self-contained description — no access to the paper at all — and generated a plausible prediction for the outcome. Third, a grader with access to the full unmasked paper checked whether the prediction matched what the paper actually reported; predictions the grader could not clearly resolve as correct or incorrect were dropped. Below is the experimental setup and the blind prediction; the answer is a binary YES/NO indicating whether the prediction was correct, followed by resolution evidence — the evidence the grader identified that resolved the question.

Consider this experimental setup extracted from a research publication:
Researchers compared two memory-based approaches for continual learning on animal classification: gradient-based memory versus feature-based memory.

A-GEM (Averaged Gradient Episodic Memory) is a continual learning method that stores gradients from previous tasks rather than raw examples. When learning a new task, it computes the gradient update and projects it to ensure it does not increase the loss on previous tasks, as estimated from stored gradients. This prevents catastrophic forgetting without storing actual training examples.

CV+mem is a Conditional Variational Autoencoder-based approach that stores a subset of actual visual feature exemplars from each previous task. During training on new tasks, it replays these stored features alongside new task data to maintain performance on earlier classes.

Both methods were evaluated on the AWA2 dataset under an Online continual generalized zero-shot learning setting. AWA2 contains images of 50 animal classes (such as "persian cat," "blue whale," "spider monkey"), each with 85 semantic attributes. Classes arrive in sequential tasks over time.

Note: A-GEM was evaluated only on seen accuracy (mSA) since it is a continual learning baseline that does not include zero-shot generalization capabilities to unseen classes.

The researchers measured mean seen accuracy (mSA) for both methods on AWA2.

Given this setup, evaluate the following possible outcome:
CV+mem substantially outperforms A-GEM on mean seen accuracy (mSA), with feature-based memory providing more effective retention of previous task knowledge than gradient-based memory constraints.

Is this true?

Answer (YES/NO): YES